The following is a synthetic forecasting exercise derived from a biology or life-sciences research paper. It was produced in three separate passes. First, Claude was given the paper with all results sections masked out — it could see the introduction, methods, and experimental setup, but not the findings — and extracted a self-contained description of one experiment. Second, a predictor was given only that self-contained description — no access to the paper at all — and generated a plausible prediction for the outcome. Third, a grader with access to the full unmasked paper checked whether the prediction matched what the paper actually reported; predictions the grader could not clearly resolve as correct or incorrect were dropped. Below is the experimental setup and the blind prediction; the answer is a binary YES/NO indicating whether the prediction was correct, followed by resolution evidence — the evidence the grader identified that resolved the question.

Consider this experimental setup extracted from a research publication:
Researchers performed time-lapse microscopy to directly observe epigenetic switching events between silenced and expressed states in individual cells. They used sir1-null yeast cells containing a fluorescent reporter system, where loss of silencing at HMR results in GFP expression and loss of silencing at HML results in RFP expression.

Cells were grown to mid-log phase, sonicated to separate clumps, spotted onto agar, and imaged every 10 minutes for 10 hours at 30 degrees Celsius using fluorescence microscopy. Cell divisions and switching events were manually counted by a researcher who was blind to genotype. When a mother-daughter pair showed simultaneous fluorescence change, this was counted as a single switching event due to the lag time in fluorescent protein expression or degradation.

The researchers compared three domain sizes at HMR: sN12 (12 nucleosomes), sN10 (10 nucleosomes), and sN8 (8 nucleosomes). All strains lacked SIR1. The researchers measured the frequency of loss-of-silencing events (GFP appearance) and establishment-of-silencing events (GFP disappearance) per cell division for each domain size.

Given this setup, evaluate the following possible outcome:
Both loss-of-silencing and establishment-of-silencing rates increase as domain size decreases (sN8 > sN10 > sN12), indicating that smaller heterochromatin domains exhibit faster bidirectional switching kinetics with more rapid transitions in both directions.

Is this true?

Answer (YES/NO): NO